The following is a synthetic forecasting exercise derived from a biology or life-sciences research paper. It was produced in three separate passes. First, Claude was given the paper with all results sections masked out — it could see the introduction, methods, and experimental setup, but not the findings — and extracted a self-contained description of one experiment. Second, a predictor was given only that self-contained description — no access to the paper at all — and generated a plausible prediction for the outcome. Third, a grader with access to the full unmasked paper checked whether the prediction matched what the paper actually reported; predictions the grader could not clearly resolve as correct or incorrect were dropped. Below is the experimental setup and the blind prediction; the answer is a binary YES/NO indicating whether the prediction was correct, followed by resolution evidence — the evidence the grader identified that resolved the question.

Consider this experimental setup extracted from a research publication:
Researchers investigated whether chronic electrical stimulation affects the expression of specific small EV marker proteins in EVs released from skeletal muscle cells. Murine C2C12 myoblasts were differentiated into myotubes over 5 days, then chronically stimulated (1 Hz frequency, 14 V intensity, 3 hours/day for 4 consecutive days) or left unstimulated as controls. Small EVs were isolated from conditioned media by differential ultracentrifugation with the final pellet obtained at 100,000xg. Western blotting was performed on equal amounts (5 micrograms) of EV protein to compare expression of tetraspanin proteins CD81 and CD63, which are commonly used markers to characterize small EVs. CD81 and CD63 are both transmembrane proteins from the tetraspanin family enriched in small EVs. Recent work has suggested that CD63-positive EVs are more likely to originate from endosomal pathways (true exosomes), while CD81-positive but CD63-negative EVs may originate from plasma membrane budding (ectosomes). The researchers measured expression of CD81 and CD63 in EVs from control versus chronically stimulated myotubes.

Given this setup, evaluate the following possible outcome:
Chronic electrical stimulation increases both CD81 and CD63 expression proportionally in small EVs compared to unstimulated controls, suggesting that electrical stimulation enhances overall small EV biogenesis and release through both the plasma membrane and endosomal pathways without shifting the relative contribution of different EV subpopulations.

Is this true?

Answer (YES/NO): NO